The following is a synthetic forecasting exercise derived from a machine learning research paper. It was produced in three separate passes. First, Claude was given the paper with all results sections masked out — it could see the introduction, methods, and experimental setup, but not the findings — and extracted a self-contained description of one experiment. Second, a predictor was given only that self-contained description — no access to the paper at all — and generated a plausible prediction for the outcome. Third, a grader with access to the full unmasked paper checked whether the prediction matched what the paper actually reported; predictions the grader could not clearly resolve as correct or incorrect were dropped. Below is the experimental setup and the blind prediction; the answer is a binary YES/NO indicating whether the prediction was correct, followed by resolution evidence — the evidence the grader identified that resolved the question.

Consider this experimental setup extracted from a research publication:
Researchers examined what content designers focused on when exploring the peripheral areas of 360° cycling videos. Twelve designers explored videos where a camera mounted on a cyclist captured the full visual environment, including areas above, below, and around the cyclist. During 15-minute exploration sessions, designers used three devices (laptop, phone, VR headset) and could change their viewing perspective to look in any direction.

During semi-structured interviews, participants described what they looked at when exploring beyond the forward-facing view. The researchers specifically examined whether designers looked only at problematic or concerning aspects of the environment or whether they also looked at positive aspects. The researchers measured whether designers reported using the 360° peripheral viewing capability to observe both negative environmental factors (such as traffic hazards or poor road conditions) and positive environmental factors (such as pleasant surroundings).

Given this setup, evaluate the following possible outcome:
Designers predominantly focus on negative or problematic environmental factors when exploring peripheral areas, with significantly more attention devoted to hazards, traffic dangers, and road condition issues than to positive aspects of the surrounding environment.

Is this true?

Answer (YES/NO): NO